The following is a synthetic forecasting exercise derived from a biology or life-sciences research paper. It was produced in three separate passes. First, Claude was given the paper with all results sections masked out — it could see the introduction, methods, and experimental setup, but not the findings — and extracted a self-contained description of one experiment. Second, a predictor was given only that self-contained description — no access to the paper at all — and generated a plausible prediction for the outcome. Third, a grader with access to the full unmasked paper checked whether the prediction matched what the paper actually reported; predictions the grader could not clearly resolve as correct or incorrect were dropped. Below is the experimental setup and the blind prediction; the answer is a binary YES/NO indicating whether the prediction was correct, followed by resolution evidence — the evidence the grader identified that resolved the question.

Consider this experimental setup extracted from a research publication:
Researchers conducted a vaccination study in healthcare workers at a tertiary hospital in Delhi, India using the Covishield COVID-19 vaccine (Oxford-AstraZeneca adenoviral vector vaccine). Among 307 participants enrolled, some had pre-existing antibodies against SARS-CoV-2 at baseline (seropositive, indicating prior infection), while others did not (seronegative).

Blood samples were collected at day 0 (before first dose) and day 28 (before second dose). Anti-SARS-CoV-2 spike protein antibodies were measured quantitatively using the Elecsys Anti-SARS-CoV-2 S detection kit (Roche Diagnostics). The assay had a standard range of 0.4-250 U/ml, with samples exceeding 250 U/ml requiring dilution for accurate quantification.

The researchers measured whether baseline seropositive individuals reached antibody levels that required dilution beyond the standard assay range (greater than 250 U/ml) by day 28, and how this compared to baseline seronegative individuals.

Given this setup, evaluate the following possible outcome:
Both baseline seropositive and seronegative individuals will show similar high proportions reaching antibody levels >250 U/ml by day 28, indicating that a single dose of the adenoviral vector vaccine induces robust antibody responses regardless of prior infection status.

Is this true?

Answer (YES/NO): NO